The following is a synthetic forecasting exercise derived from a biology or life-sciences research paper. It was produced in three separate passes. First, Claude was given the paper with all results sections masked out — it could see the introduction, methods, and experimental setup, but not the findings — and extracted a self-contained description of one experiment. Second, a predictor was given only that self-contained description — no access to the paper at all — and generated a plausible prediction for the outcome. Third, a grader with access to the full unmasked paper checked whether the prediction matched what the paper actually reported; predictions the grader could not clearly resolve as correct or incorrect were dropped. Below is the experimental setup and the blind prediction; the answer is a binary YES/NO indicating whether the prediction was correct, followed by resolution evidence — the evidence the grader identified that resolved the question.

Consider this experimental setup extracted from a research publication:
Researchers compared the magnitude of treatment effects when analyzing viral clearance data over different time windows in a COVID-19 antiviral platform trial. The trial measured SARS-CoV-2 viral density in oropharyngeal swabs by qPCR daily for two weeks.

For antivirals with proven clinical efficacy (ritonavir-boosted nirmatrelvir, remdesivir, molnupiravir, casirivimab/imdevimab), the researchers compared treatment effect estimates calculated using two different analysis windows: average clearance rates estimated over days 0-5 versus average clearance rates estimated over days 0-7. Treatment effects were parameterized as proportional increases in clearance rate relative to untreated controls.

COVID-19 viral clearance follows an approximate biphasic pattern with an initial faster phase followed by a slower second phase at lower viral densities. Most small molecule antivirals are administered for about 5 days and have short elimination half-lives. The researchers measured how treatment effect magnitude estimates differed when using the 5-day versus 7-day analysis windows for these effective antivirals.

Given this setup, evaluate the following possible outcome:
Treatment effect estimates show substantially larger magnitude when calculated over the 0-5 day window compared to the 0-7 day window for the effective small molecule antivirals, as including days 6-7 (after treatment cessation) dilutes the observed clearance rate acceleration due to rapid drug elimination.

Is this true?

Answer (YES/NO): YES